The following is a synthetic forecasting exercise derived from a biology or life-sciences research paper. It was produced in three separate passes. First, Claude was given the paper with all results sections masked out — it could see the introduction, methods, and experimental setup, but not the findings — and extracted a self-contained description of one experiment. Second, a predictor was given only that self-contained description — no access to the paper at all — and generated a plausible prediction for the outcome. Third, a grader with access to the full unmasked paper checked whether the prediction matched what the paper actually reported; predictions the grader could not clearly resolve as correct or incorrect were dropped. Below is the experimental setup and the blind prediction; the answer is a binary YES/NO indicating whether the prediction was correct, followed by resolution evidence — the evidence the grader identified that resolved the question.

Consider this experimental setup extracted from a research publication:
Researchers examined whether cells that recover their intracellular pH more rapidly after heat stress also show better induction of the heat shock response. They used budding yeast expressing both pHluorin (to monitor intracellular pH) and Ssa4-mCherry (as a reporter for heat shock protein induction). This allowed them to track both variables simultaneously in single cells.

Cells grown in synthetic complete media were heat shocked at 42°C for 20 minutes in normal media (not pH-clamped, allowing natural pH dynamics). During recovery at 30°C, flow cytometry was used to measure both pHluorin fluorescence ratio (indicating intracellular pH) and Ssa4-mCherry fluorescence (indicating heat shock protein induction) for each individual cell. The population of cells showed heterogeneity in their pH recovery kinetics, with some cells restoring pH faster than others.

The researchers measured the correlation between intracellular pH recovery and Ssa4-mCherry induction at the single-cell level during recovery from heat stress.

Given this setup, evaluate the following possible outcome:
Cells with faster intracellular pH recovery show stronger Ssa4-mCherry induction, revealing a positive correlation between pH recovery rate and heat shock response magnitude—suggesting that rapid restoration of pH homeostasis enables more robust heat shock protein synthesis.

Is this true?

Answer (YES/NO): YES